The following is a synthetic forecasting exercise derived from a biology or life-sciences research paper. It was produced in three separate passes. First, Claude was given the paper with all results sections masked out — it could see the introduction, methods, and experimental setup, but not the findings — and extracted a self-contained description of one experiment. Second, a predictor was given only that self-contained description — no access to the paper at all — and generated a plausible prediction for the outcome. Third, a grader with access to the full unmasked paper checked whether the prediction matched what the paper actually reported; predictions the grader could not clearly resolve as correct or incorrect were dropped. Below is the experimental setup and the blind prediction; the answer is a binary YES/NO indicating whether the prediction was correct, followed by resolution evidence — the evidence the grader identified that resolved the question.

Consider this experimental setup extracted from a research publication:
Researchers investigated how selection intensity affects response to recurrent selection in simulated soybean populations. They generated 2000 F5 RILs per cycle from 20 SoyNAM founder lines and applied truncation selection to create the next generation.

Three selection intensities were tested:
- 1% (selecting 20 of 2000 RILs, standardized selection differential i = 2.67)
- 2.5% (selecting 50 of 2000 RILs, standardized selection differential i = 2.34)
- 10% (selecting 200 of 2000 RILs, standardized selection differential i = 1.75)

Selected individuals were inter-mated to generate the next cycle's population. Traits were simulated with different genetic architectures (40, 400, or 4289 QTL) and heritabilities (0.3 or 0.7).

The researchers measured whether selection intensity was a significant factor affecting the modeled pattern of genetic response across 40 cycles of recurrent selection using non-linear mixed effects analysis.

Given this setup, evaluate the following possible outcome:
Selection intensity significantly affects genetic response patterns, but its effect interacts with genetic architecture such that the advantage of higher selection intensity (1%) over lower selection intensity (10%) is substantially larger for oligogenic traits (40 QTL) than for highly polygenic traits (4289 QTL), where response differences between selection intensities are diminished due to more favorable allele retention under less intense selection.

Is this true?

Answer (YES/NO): NO